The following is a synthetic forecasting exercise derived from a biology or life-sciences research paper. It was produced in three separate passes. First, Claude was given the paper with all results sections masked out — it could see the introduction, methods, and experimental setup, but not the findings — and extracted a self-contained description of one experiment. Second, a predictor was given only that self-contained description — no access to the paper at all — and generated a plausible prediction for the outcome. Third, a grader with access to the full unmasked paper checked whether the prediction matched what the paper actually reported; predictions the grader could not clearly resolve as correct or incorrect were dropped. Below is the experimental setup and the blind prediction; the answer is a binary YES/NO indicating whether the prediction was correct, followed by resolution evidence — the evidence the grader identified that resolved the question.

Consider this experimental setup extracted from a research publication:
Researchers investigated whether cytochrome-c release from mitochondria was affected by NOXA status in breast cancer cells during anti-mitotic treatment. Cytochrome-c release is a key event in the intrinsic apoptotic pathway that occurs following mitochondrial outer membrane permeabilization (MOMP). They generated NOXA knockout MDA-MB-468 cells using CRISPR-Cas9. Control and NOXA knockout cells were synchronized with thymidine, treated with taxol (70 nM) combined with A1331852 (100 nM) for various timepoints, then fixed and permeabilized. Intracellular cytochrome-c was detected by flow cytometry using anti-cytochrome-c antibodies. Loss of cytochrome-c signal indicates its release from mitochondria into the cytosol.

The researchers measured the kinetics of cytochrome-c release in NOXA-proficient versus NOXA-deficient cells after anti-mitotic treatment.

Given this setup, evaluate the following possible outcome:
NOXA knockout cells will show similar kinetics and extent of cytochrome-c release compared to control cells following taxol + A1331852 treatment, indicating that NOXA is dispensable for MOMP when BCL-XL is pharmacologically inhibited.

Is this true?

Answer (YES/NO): NO